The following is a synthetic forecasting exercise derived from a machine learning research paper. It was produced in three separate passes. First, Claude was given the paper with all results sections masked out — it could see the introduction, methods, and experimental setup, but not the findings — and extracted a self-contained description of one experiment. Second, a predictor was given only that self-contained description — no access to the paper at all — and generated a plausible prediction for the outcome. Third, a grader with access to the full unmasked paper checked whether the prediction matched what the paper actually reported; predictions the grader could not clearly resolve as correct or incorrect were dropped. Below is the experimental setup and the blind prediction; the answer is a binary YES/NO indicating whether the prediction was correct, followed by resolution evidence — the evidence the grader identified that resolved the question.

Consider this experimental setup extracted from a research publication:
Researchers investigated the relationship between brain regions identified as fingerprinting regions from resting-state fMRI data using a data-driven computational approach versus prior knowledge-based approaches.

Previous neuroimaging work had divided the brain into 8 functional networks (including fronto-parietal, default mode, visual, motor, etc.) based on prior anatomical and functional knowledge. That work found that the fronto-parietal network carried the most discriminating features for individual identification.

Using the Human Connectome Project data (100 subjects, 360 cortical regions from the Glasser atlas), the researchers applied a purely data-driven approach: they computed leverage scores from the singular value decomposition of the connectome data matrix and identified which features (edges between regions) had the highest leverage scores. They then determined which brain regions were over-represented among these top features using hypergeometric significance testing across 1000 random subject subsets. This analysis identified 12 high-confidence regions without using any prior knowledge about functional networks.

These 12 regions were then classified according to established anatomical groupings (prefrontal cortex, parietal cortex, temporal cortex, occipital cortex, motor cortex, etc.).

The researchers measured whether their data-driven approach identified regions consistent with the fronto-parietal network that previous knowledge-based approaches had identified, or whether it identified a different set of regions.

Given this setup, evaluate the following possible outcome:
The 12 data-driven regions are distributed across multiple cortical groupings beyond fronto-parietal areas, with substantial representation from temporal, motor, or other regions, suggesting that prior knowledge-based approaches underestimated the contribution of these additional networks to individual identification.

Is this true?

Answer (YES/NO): NO